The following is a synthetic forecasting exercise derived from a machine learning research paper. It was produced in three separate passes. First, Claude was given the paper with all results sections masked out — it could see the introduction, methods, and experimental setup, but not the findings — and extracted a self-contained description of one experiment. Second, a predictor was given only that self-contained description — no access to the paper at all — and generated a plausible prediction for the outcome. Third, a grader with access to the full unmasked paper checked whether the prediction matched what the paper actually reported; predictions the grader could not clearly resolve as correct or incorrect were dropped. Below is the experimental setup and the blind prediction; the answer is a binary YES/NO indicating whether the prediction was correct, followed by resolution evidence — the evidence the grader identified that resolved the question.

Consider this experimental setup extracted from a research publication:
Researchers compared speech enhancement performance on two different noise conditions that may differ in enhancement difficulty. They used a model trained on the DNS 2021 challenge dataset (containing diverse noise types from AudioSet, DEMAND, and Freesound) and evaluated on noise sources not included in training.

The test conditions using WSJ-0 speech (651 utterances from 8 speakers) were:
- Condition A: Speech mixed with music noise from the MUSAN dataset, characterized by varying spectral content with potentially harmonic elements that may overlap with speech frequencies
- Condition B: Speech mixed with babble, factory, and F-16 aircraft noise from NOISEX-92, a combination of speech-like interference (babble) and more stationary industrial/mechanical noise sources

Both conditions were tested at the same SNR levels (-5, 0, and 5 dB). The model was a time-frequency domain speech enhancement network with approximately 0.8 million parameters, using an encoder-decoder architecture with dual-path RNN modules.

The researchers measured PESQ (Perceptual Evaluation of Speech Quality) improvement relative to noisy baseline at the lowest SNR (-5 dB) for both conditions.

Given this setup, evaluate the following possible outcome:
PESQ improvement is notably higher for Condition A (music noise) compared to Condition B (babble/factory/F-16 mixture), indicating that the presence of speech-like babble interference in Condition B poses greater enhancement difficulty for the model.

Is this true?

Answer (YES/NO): YES